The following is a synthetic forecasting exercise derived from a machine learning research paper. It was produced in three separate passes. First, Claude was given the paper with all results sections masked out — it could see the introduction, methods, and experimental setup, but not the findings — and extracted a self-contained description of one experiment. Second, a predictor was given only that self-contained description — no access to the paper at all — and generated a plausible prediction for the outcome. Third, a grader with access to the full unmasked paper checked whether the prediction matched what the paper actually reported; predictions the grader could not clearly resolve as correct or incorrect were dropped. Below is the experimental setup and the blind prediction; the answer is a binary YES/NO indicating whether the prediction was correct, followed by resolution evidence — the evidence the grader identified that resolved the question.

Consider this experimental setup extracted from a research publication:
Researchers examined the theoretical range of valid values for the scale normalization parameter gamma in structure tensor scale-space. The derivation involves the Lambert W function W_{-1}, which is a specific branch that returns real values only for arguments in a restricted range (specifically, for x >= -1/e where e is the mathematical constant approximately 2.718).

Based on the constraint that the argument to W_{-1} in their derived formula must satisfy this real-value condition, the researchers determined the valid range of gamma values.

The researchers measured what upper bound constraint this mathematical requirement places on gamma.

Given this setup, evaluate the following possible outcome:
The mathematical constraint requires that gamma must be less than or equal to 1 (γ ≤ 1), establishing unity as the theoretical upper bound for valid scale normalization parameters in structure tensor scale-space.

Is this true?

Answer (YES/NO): NO